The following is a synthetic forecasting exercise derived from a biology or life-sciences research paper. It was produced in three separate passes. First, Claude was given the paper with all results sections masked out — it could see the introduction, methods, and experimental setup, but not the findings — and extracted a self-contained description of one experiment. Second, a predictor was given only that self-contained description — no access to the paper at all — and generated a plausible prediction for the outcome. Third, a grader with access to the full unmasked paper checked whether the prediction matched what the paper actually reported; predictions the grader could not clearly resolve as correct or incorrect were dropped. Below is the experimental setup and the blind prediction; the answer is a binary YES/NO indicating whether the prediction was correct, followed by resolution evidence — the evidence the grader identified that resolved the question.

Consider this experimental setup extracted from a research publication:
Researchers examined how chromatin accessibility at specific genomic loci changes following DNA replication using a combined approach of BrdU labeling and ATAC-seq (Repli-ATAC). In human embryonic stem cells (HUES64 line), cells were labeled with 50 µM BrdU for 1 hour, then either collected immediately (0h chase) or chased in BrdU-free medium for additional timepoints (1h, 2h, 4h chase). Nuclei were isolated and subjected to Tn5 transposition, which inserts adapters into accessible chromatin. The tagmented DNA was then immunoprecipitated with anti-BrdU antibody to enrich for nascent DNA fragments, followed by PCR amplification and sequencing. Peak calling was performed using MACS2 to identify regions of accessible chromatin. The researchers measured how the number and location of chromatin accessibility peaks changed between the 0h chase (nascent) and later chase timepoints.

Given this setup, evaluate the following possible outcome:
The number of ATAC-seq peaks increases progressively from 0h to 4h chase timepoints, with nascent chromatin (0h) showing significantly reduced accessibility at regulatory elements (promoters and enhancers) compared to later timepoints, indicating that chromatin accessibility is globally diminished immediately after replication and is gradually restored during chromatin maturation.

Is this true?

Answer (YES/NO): NO